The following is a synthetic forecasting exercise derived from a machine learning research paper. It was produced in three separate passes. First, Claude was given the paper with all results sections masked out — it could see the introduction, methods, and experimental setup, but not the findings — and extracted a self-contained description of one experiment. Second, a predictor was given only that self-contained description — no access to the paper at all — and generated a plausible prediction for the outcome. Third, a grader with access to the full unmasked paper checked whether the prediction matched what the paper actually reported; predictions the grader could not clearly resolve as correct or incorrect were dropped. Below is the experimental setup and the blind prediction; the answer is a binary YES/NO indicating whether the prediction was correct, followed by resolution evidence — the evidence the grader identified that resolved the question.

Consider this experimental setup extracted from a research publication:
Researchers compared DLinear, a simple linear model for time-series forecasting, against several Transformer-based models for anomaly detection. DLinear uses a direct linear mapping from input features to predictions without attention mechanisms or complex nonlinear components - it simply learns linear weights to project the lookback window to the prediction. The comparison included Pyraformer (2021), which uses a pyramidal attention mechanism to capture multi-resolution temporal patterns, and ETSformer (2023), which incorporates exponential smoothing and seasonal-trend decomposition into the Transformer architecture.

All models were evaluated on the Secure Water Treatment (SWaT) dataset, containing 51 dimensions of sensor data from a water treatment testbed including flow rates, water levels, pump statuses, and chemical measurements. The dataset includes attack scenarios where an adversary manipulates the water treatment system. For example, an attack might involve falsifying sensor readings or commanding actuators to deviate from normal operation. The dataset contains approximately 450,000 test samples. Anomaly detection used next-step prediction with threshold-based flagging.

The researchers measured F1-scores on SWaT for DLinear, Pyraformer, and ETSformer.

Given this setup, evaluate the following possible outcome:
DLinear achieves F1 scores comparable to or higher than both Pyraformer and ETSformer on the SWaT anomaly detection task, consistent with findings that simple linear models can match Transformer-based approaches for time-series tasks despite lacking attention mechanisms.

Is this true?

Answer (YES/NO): NO